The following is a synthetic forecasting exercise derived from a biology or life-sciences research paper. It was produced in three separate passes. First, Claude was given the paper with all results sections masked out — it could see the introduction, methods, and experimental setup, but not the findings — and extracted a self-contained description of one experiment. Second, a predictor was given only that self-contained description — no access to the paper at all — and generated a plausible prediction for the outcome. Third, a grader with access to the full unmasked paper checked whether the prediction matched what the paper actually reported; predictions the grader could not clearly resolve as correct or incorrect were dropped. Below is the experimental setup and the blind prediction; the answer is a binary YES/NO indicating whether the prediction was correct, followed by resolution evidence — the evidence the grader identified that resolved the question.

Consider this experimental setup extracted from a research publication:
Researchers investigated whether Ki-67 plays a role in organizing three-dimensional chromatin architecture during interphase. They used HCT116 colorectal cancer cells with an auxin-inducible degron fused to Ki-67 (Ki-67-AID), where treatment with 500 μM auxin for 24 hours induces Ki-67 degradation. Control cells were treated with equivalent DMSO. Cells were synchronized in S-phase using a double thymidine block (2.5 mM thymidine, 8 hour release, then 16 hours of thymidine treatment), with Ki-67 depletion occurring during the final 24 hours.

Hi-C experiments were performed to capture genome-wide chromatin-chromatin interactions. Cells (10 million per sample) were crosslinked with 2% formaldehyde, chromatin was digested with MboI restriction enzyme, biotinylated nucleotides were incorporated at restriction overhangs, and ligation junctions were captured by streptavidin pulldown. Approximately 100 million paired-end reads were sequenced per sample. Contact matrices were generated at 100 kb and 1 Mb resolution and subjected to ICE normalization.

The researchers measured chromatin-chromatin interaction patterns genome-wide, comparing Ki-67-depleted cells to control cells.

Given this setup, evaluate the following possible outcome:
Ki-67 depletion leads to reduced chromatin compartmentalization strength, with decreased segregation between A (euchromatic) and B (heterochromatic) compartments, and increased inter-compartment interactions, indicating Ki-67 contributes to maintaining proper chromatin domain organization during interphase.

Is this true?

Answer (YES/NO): NO